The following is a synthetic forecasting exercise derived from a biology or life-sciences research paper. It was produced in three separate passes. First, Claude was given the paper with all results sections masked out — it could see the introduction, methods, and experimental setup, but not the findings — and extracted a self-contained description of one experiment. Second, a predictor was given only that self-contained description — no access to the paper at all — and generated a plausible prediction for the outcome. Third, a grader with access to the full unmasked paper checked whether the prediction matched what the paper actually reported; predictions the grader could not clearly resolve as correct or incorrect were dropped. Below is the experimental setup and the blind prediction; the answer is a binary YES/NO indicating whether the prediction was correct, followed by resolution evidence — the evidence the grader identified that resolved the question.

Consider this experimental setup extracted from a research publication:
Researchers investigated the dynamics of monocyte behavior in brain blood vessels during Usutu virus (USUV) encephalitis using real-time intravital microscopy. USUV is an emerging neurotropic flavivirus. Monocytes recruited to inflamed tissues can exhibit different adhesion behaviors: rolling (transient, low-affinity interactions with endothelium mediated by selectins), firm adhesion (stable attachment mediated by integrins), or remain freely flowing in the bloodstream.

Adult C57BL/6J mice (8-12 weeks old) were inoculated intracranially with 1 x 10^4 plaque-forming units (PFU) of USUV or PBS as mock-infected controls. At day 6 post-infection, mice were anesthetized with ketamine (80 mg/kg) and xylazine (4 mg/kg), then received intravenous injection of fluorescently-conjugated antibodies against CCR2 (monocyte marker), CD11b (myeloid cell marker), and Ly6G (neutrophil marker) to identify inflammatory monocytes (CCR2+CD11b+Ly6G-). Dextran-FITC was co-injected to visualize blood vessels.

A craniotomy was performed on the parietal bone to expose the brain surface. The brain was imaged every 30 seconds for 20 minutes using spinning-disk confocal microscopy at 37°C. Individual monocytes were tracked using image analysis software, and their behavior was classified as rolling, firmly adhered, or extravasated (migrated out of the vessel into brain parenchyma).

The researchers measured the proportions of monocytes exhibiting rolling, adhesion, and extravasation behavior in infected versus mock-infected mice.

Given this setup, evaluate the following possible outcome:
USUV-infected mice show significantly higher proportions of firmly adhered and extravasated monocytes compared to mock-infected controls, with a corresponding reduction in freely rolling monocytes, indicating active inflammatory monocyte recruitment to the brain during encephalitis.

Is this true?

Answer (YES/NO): NO